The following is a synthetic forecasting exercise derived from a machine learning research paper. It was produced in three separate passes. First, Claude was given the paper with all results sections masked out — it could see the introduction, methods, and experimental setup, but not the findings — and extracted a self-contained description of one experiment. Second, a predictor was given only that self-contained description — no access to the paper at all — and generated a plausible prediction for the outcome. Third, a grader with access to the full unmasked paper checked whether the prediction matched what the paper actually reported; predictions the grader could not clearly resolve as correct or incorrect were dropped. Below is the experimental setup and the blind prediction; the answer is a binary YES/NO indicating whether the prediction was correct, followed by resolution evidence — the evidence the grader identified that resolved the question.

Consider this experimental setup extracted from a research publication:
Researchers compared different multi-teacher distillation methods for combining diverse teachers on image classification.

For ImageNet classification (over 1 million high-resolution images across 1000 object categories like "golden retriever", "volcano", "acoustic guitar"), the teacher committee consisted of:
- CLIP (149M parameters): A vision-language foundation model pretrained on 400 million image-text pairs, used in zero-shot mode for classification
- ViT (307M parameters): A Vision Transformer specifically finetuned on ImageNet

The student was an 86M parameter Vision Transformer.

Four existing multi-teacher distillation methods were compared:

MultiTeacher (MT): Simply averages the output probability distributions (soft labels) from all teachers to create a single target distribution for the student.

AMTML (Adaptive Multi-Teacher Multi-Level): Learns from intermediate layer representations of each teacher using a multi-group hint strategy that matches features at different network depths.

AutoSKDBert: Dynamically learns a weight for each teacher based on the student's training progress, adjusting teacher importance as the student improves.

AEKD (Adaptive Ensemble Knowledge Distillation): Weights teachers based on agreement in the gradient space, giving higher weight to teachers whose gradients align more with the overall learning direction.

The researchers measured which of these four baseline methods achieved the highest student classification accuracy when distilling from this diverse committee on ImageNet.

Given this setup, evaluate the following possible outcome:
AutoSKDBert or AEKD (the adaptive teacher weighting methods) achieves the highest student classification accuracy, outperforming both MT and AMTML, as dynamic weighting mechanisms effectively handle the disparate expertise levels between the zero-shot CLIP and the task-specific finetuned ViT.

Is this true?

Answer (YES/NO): YES